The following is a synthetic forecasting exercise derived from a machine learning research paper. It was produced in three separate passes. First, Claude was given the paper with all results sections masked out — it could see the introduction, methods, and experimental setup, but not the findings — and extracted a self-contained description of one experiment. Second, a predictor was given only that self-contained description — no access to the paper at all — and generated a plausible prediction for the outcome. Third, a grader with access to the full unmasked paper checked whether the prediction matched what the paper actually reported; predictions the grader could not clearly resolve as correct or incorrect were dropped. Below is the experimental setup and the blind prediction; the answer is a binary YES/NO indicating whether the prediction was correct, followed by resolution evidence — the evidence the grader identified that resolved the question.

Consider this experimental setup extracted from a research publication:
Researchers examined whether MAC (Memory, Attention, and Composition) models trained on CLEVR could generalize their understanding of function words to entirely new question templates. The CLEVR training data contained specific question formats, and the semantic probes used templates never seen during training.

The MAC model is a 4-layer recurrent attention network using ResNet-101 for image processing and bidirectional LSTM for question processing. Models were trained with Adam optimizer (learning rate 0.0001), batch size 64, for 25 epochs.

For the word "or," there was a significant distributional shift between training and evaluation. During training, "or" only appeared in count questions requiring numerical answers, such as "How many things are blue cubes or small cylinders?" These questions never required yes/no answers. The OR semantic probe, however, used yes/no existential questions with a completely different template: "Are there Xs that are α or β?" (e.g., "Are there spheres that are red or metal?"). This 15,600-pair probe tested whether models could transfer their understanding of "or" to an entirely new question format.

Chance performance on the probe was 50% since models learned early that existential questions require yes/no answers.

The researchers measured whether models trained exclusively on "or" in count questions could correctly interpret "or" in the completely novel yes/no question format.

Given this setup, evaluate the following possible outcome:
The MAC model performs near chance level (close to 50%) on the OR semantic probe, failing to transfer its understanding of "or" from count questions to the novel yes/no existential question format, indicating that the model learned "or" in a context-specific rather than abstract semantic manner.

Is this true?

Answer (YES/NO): NO